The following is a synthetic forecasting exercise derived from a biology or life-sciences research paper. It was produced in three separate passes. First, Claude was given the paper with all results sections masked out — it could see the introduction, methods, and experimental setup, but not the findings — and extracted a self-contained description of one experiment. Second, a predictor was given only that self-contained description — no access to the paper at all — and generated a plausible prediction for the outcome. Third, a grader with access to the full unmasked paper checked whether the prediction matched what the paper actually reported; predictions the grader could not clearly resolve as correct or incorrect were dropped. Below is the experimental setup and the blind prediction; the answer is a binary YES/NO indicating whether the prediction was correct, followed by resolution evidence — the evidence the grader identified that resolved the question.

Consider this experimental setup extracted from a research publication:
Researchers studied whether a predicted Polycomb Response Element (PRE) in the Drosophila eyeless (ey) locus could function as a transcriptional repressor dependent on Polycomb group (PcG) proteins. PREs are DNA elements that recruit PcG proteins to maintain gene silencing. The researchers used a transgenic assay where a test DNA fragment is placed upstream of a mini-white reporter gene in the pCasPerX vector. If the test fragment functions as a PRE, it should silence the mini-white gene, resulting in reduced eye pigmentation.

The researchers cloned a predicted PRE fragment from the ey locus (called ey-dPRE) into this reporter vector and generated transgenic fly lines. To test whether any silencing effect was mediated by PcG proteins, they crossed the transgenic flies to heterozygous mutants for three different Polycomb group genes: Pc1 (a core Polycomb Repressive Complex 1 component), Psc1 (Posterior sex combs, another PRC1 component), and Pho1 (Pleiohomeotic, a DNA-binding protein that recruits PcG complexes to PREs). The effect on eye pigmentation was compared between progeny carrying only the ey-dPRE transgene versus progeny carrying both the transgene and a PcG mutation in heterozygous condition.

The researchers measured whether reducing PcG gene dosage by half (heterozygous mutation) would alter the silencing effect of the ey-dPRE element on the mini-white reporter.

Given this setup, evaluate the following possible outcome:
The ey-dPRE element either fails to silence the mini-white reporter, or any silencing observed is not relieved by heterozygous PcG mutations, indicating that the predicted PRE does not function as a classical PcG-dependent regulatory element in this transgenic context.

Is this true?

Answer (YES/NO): NO